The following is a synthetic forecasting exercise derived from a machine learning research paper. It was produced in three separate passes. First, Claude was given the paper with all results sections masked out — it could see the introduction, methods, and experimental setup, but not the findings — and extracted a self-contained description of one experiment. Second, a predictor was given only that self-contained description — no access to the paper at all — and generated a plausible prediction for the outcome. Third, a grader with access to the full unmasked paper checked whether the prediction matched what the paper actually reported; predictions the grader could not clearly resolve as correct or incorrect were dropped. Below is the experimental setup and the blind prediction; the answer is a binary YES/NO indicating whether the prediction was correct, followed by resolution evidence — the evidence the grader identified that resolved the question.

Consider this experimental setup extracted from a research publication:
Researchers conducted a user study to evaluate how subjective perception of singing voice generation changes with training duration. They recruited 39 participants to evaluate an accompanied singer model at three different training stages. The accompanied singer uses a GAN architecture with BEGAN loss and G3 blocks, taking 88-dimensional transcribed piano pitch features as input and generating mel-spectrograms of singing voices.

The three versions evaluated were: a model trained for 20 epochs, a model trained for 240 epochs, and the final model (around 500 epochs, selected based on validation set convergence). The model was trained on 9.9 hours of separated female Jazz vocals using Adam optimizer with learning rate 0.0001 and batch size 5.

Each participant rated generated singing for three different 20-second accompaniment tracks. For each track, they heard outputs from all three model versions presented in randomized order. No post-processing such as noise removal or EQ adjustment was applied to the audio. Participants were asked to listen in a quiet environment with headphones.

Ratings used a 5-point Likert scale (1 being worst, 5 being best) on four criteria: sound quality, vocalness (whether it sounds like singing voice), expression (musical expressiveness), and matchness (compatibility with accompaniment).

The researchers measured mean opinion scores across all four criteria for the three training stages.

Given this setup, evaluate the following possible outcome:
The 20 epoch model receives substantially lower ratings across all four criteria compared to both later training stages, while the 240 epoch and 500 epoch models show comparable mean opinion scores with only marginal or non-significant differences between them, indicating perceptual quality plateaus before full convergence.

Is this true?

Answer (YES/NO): NO